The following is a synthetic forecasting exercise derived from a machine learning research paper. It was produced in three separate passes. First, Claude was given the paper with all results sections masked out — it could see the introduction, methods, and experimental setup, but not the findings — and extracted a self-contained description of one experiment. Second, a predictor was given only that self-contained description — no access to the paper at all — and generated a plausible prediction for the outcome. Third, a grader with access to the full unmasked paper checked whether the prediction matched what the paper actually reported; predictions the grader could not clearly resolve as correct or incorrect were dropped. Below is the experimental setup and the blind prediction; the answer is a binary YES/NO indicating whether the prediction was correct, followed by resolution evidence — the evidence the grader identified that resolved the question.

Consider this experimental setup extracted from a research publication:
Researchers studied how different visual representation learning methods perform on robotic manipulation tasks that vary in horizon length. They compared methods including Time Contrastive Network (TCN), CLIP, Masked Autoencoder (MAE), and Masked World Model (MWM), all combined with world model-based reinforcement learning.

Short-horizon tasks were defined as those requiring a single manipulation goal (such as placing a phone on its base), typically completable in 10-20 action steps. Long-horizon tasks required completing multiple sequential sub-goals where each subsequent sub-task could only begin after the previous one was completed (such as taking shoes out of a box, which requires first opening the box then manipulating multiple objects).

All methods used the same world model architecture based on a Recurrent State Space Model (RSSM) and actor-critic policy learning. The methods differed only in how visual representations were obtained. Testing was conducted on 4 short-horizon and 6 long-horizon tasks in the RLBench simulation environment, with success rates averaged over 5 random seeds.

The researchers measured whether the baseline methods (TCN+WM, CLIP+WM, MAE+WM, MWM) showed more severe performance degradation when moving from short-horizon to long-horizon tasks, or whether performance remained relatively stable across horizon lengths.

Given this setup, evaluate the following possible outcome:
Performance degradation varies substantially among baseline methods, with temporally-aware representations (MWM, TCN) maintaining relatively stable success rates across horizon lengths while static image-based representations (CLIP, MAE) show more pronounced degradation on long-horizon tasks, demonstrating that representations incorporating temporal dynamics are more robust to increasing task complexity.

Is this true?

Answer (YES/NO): NO